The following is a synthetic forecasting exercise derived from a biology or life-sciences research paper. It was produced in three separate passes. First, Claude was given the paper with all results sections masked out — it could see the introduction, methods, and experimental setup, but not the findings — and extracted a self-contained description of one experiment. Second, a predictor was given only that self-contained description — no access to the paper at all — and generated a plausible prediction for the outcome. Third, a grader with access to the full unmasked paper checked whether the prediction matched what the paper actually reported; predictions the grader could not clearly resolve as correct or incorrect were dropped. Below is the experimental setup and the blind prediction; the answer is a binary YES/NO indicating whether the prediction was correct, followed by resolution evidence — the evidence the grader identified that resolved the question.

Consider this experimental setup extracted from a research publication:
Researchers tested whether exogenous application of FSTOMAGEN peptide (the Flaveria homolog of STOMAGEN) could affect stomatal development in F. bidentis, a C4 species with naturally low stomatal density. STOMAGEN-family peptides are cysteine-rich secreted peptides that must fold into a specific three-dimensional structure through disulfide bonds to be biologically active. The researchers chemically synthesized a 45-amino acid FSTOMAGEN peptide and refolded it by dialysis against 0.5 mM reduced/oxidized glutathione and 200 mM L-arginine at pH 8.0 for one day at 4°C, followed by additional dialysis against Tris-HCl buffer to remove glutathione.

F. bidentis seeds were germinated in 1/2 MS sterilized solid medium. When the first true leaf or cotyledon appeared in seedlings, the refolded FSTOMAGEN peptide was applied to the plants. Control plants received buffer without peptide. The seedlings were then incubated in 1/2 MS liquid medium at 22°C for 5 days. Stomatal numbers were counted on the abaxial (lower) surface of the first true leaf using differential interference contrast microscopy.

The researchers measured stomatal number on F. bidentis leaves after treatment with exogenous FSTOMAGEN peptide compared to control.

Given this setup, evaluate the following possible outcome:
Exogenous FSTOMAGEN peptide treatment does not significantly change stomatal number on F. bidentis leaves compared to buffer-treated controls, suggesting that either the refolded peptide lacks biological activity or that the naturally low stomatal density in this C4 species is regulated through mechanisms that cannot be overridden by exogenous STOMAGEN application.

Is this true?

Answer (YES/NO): NO